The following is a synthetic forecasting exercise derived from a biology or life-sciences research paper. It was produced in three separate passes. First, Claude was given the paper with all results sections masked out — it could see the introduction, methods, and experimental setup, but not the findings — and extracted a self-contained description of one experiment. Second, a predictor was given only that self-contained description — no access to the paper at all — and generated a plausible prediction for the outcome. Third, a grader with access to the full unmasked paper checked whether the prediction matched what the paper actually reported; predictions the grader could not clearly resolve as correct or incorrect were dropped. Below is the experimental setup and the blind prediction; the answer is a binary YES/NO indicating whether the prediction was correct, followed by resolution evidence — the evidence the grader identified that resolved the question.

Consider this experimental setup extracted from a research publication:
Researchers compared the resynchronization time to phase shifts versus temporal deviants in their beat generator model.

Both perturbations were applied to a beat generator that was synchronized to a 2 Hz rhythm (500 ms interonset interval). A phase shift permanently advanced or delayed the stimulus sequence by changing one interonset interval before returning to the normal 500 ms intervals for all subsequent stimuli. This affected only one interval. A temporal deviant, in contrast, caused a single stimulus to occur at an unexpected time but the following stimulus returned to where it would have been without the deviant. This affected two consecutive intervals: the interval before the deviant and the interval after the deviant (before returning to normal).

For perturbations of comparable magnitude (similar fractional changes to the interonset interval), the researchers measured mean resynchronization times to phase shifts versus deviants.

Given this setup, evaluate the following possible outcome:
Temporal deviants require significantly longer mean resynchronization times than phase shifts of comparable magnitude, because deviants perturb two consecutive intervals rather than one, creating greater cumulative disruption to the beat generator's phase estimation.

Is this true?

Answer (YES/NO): YES